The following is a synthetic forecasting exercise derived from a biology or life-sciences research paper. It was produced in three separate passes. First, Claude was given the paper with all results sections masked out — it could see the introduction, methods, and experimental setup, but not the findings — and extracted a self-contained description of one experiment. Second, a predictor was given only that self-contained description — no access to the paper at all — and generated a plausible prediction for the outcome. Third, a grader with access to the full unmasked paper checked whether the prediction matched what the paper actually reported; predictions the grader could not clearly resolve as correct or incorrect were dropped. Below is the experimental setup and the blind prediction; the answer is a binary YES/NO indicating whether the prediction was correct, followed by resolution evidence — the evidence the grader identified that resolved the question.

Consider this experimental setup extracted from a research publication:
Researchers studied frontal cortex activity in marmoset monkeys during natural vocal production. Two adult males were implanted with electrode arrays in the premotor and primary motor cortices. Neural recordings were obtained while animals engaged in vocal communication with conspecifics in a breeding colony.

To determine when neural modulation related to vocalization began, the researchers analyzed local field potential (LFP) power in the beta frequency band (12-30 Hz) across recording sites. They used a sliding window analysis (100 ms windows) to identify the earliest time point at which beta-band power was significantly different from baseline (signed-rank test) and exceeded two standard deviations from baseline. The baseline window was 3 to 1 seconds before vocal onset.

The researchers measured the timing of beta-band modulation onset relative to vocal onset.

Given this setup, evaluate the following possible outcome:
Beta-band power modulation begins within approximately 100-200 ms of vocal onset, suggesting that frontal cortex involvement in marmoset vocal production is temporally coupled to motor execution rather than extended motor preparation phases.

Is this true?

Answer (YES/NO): NO